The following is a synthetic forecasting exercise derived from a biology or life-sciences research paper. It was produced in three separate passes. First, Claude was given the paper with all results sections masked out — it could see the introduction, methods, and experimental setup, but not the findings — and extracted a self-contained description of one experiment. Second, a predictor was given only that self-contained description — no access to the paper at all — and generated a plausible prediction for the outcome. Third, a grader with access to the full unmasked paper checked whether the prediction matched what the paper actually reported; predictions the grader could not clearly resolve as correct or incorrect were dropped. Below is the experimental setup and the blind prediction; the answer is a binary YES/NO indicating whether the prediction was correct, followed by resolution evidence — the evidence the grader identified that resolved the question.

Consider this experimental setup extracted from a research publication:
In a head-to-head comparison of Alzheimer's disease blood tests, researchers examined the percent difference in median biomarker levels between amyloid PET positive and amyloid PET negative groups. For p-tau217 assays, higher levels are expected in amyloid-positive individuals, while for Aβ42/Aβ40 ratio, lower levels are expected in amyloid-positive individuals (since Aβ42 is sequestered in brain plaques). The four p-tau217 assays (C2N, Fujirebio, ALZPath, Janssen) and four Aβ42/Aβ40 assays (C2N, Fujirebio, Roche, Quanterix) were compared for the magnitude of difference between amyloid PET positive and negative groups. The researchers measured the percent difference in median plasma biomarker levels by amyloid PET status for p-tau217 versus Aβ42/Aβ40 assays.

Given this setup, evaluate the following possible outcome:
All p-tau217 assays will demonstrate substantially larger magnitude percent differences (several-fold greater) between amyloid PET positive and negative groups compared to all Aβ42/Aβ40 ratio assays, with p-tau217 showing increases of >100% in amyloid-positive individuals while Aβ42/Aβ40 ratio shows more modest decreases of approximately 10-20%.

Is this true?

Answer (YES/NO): YES